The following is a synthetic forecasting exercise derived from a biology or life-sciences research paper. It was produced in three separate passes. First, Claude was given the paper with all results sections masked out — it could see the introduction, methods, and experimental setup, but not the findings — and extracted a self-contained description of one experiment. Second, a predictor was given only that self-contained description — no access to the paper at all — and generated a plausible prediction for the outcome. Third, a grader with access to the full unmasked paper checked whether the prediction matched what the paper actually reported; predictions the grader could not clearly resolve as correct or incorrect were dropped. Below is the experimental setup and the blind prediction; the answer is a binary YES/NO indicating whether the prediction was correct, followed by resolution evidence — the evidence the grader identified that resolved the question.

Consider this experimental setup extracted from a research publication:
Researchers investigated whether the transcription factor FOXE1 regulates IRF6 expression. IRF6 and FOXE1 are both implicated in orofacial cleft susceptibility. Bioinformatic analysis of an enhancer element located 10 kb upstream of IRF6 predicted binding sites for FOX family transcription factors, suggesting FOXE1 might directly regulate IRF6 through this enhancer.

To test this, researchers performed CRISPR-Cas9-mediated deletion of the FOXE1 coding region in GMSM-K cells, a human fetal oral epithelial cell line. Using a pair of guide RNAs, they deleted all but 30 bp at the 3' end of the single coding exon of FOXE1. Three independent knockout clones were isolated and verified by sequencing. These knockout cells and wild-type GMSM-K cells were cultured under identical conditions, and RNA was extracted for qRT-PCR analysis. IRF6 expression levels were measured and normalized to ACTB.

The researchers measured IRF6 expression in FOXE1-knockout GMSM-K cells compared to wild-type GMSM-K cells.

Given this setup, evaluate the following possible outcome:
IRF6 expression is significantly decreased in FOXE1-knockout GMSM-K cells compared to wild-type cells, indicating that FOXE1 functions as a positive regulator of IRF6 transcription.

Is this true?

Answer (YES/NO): NO